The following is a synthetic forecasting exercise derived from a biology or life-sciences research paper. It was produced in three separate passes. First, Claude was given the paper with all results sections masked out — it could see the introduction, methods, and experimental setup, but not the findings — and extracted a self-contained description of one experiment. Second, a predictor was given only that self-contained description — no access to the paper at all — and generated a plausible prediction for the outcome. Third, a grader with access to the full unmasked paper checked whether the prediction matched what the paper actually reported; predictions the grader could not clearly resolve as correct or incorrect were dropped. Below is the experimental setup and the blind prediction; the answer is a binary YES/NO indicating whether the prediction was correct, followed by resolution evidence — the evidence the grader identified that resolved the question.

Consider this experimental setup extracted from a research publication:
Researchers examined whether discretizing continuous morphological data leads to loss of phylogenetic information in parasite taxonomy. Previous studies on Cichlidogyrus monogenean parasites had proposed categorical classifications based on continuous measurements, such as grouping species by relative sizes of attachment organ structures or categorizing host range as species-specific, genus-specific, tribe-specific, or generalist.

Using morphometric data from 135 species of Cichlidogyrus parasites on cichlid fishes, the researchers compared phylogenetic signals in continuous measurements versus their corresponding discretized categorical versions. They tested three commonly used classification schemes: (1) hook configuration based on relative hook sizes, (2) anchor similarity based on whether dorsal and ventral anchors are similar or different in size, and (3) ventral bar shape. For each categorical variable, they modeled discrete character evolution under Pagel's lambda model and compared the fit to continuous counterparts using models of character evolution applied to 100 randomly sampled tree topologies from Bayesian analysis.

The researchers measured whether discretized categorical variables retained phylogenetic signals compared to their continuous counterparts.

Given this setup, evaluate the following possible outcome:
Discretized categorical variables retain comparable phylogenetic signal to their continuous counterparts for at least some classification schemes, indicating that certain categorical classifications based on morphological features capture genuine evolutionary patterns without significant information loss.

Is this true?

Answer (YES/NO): NO